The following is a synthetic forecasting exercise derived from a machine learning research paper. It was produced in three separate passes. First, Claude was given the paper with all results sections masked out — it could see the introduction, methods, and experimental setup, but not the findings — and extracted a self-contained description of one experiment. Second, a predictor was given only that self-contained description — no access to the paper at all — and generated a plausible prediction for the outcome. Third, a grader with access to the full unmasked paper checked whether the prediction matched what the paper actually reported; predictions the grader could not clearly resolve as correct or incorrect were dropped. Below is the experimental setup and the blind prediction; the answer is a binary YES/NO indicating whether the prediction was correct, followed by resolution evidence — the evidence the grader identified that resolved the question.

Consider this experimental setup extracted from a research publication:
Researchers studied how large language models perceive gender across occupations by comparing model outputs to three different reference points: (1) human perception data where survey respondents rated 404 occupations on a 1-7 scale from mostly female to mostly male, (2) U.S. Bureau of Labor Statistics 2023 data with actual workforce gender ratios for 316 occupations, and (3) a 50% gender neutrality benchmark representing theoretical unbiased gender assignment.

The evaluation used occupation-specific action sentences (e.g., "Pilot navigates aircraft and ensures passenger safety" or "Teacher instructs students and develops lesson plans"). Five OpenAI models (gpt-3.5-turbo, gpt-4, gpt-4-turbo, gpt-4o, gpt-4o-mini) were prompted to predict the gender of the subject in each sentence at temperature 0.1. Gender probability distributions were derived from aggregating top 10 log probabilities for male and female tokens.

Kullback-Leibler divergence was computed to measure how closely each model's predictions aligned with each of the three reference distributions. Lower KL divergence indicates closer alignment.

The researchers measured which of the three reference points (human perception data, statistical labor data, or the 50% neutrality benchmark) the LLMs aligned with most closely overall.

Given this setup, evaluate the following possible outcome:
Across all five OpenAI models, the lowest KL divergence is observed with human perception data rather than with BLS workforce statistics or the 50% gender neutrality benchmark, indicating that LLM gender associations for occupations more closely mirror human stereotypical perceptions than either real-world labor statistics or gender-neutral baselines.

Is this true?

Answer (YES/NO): NO